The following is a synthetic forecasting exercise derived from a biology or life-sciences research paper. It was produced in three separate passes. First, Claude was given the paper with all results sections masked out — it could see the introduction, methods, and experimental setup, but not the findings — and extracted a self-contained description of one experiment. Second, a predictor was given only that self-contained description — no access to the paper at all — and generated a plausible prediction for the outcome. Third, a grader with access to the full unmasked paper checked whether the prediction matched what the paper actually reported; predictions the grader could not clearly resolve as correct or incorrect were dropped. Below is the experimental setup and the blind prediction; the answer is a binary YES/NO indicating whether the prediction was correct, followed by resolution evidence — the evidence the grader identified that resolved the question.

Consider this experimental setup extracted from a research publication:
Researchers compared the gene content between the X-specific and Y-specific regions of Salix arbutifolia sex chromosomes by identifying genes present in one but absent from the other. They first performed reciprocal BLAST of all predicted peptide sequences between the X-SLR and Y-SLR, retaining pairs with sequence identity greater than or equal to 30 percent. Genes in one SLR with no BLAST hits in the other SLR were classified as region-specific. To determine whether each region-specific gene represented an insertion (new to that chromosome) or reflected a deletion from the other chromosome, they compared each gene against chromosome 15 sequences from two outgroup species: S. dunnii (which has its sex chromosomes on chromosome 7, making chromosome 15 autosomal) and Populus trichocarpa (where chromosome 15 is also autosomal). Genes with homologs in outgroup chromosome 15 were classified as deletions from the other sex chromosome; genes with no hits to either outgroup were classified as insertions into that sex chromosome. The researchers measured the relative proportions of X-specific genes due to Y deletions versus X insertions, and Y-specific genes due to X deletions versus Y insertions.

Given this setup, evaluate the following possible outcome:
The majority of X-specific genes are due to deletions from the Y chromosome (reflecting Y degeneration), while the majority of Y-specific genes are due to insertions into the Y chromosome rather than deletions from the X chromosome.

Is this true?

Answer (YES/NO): NO